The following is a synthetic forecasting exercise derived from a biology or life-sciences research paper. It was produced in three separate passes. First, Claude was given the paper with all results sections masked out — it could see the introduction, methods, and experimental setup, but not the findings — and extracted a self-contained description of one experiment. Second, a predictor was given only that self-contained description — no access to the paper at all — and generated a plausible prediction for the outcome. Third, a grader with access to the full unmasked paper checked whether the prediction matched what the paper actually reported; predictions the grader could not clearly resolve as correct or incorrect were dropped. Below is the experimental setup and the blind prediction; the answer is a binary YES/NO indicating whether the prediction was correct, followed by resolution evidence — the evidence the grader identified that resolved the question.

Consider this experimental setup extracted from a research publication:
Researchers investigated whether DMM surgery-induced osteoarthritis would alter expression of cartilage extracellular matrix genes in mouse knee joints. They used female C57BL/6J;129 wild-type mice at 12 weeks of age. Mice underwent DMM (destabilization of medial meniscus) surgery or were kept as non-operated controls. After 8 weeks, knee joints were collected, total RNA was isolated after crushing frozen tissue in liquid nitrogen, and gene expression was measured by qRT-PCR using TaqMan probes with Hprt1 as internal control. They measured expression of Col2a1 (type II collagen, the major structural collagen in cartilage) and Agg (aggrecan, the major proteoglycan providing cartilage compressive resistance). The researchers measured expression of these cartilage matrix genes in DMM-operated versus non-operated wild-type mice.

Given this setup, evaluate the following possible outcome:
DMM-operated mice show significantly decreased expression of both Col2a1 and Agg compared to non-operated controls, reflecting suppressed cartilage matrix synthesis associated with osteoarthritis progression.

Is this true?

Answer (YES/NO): NO